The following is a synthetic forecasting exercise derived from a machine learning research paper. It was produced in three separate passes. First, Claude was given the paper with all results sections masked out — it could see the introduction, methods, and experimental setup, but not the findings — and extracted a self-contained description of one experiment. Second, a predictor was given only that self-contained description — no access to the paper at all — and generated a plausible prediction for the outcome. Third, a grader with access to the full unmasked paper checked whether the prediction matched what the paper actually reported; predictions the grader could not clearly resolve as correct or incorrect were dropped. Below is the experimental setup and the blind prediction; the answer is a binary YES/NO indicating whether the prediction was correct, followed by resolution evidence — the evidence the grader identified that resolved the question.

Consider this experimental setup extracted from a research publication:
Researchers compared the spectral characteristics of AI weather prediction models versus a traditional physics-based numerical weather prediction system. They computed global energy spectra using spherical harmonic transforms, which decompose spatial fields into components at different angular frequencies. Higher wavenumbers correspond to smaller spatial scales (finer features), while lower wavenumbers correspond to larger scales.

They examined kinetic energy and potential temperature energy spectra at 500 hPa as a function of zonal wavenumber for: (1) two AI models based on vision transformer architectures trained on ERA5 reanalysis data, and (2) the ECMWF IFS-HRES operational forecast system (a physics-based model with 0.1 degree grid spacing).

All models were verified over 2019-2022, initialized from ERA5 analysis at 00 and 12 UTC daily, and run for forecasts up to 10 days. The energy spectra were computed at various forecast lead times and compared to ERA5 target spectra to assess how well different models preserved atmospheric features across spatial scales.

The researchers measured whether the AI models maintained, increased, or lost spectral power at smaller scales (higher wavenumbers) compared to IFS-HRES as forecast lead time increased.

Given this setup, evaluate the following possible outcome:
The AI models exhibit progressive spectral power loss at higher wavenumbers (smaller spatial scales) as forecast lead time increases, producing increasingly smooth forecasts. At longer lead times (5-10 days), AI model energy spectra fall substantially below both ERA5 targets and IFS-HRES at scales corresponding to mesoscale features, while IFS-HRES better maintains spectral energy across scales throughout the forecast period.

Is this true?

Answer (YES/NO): YES